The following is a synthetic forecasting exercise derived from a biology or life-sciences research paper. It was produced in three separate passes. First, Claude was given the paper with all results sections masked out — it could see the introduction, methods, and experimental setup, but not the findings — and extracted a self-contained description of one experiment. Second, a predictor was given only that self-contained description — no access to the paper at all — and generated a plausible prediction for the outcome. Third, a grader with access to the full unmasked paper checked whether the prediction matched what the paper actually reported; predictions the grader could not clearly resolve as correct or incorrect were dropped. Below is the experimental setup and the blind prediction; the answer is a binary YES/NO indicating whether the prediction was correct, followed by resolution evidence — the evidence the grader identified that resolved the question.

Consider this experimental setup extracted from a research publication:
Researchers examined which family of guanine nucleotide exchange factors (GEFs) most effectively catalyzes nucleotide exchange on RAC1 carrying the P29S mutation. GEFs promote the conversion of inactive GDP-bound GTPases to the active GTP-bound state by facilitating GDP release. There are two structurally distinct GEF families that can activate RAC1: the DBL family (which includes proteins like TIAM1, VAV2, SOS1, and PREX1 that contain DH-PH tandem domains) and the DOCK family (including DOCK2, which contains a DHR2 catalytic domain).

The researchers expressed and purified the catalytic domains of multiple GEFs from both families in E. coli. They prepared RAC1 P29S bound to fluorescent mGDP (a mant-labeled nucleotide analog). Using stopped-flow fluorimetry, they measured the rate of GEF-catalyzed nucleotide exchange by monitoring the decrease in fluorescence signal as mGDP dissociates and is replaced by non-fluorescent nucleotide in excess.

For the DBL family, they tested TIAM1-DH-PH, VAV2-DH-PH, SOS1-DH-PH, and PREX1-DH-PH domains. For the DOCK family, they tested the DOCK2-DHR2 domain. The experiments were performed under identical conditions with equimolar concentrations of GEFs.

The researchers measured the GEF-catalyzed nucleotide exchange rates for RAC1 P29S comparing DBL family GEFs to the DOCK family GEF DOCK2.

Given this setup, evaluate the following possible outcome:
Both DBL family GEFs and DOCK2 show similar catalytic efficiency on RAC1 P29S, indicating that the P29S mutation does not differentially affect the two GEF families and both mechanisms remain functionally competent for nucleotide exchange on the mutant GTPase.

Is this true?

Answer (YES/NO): NO